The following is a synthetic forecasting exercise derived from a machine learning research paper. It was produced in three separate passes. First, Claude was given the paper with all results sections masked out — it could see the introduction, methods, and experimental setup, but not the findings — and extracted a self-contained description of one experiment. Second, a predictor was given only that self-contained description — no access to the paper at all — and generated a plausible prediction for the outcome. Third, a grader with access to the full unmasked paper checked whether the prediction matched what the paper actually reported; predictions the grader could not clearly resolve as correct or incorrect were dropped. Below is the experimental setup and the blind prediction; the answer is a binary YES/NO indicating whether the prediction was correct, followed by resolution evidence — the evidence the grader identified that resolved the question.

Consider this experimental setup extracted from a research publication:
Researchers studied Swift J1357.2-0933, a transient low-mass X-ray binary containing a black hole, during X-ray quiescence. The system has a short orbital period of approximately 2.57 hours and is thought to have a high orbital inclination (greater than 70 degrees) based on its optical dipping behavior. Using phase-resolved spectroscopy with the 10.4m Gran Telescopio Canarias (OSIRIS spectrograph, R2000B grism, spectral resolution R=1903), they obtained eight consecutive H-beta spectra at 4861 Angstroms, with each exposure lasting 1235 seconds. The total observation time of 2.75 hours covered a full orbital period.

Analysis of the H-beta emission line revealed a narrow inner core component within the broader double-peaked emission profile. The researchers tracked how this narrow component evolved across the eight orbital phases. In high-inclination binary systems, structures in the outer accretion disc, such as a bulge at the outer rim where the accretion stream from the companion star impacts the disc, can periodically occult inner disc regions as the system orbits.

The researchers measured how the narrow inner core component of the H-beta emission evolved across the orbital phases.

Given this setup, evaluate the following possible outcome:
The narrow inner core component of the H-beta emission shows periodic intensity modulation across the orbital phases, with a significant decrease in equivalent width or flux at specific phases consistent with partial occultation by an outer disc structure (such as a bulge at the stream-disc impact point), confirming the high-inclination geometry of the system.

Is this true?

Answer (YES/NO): YES